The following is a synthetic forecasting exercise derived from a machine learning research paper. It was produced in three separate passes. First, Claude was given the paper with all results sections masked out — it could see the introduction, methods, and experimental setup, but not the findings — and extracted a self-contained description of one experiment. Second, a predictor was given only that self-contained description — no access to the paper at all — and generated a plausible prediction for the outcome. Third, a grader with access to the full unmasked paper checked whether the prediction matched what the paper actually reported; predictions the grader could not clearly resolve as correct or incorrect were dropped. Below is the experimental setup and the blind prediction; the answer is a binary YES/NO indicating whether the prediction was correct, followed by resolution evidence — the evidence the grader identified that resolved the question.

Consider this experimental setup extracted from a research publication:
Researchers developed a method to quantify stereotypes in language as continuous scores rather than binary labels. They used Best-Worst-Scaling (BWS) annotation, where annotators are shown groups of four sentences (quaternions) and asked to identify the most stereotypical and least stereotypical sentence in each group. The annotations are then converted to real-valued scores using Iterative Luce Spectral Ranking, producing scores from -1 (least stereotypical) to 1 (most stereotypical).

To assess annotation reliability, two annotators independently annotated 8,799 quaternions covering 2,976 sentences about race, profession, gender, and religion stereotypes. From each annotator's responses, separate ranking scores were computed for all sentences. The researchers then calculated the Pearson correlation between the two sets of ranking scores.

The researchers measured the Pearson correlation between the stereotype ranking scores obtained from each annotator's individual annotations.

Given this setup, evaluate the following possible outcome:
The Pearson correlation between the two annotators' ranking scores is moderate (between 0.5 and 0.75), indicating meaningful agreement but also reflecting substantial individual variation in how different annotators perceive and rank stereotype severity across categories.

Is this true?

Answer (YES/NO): NO